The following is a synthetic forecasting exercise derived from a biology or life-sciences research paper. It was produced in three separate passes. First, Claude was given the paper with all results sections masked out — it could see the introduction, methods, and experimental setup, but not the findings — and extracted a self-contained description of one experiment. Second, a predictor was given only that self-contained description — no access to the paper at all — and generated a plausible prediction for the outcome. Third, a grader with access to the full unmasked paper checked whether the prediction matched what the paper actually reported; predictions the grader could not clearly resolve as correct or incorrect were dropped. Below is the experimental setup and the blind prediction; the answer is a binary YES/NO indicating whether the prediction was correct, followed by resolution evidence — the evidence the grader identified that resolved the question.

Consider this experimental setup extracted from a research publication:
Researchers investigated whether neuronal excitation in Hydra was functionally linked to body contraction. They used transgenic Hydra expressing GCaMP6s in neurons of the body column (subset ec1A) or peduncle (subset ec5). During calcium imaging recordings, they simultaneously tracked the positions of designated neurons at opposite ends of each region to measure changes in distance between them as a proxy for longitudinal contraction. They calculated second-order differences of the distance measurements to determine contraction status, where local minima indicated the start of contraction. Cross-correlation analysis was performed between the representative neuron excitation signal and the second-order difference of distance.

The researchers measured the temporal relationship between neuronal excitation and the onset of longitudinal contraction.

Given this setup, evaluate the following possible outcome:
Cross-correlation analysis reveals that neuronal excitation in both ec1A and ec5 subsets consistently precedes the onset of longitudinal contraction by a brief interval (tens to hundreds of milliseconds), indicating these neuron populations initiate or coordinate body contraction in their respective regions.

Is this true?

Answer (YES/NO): YES